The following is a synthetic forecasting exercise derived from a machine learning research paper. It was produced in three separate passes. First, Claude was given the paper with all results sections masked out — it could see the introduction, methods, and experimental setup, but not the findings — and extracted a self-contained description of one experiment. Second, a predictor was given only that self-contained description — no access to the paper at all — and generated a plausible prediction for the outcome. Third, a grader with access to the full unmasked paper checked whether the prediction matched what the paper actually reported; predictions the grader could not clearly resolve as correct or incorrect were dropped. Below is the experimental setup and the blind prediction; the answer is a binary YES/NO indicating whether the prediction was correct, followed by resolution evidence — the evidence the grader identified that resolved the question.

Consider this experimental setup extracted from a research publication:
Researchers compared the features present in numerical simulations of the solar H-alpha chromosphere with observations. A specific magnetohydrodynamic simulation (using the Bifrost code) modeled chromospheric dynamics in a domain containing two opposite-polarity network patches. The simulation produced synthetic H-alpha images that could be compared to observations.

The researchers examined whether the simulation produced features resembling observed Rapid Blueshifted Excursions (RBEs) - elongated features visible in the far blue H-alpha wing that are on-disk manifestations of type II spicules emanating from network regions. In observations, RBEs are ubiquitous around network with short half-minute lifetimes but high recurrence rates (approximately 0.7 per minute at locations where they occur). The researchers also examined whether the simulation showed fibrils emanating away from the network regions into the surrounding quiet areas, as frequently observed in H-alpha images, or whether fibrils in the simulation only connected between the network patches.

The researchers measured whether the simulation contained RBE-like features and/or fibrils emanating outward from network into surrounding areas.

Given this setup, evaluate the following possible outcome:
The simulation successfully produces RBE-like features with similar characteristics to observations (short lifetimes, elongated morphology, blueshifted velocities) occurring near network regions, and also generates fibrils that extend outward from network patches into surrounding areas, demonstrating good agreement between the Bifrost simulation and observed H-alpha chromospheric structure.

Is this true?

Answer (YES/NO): NO